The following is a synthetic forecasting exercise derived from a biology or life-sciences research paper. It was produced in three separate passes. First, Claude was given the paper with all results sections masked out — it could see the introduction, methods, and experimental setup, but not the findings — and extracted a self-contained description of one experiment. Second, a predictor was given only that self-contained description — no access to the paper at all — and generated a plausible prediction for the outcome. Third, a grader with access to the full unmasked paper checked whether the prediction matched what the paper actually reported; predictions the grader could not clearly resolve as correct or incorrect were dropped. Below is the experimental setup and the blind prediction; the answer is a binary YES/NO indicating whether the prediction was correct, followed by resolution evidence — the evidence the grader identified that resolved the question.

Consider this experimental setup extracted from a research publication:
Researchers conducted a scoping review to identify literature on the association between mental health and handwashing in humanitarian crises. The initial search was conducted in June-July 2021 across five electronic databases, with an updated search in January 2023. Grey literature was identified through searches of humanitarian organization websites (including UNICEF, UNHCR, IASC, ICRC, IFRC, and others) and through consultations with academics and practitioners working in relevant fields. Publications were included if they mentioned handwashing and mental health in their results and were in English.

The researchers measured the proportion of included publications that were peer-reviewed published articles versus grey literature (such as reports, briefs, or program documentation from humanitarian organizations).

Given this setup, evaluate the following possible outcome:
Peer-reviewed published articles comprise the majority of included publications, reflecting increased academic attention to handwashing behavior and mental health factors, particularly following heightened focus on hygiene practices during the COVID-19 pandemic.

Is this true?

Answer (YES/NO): YES